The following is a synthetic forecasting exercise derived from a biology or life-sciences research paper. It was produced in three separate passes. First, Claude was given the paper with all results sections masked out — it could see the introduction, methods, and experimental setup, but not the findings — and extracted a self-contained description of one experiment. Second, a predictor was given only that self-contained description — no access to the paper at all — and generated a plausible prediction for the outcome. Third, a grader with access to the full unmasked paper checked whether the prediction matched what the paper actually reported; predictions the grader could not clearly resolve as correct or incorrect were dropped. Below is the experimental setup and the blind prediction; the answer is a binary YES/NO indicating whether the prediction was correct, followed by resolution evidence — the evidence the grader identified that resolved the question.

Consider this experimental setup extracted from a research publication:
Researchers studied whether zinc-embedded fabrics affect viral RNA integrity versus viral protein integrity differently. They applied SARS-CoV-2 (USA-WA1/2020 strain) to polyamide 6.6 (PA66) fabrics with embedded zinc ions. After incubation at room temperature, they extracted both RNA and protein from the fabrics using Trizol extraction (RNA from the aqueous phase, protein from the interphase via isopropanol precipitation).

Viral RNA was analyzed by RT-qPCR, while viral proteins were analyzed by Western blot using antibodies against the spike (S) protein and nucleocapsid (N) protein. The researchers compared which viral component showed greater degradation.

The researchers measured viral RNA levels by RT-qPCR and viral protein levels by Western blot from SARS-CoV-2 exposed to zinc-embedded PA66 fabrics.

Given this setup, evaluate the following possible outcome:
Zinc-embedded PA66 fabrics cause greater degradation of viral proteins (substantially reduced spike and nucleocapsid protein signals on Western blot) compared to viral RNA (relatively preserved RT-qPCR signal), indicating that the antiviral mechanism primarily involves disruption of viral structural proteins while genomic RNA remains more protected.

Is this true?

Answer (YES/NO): NO